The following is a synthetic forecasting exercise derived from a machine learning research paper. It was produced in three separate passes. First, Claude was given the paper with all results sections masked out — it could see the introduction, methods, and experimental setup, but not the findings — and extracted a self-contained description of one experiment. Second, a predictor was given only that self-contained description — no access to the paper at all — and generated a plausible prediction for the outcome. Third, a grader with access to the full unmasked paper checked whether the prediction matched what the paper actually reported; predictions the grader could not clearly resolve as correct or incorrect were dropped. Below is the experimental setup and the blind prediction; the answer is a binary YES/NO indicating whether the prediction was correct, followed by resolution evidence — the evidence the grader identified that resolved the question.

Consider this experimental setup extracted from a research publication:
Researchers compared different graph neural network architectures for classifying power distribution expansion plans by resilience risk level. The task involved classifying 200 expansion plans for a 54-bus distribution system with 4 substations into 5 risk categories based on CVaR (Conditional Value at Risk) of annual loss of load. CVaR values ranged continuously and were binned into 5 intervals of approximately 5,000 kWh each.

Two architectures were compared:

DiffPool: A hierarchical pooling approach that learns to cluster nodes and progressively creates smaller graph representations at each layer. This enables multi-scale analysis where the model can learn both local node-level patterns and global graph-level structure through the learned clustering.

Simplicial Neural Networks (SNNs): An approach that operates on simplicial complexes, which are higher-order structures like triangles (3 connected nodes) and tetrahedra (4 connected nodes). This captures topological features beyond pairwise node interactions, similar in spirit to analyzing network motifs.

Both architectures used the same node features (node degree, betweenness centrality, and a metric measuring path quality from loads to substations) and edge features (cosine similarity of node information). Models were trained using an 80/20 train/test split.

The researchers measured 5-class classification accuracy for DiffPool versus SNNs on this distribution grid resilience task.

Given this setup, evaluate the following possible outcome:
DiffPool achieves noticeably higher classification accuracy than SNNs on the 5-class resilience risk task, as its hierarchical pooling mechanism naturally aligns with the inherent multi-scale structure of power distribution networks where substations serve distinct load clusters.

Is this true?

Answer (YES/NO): YES